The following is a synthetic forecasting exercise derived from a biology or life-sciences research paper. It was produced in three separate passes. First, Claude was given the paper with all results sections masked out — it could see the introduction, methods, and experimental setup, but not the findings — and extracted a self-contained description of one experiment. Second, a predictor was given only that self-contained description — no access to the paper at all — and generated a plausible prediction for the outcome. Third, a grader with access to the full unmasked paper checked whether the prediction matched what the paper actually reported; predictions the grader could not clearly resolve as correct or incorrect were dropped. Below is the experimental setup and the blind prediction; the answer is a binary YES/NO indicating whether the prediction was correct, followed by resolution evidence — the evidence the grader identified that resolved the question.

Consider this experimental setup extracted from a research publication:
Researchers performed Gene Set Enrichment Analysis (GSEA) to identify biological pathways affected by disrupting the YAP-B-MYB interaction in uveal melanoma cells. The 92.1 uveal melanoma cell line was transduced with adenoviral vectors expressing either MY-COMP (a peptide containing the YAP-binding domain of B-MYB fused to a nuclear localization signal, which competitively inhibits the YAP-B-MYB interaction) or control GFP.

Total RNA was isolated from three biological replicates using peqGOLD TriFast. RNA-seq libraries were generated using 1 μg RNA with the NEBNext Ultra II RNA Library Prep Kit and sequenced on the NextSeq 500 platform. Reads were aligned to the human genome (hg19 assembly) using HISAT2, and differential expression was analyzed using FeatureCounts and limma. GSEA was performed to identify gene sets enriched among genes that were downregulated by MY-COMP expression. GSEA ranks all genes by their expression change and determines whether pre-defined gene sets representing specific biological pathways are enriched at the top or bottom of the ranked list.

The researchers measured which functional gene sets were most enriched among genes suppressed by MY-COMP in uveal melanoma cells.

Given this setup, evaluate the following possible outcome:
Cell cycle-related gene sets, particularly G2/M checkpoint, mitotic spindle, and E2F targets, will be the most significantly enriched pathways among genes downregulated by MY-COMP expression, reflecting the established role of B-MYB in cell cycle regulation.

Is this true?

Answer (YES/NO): YES